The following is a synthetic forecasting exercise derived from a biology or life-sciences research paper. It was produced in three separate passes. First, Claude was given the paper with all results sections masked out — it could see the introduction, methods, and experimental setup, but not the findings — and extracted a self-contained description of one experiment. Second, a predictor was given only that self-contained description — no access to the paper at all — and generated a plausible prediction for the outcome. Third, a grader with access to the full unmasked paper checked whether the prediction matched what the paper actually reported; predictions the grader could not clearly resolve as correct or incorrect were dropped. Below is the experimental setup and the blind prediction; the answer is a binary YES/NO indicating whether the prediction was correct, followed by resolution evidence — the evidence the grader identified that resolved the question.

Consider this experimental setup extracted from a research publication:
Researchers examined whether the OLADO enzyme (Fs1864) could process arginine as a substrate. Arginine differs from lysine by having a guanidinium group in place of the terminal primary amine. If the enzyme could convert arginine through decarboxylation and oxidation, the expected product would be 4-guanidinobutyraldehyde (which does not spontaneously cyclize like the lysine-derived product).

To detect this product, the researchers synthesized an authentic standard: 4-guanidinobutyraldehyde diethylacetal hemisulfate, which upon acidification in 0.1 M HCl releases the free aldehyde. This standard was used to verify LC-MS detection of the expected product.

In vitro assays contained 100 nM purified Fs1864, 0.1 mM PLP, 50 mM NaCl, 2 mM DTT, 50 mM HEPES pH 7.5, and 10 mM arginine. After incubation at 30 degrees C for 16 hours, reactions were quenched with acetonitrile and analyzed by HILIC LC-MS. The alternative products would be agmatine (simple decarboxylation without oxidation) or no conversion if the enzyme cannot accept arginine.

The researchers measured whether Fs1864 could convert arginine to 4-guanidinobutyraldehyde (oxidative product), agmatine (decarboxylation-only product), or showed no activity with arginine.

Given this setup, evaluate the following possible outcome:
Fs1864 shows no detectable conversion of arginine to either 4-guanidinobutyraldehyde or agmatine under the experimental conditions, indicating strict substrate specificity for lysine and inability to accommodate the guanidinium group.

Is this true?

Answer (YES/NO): NO